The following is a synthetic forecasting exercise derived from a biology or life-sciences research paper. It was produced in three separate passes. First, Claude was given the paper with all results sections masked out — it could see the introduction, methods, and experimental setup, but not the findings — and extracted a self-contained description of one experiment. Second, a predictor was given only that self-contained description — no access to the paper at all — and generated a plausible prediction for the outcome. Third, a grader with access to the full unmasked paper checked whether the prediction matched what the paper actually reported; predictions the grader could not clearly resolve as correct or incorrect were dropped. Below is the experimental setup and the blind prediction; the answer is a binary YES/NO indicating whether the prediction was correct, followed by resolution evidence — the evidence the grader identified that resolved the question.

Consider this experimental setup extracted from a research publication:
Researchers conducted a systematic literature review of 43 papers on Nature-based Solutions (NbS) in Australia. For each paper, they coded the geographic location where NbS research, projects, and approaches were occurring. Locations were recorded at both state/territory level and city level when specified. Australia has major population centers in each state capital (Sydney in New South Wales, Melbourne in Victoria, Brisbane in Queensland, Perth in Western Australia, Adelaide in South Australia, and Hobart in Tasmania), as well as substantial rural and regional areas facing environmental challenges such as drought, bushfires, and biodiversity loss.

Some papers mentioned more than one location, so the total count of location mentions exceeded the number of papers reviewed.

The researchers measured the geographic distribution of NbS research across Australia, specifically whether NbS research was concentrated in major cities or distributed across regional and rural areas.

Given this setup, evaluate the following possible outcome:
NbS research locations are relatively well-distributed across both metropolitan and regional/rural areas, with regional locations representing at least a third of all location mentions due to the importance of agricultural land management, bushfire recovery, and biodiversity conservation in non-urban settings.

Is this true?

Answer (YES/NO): NO